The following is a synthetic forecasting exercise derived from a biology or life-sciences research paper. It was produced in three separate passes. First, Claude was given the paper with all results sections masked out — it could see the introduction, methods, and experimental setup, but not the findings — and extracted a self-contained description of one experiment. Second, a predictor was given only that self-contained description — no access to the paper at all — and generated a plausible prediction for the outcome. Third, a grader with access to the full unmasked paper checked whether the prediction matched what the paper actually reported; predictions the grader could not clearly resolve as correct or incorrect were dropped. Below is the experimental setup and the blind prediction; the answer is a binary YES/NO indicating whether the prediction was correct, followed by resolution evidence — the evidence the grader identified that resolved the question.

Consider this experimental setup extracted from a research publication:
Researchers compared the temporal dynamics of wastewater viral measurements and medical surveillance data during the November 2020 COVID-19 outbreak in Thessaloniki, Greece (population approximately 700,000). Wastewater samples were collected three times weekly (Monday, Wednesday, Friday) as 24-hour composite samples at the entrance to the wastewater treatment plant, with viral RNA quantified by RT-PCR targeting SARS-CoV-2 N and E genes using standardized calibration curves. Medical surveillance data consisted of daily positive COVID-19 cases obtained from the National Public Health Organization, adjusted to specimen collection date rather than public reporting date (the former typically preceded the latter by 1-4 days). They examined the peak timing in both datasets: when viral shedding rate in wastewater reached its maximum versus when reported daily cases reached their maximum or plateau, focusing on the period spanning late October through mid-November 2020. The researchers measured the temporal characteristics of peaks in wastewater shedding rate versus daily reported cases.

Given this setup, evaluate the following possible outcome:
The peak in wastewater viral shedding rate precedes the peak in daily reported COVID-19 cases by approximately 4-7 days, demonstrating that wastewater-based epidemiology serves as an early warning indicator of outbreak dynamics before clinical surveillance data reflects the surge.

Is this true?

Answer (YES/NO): NO